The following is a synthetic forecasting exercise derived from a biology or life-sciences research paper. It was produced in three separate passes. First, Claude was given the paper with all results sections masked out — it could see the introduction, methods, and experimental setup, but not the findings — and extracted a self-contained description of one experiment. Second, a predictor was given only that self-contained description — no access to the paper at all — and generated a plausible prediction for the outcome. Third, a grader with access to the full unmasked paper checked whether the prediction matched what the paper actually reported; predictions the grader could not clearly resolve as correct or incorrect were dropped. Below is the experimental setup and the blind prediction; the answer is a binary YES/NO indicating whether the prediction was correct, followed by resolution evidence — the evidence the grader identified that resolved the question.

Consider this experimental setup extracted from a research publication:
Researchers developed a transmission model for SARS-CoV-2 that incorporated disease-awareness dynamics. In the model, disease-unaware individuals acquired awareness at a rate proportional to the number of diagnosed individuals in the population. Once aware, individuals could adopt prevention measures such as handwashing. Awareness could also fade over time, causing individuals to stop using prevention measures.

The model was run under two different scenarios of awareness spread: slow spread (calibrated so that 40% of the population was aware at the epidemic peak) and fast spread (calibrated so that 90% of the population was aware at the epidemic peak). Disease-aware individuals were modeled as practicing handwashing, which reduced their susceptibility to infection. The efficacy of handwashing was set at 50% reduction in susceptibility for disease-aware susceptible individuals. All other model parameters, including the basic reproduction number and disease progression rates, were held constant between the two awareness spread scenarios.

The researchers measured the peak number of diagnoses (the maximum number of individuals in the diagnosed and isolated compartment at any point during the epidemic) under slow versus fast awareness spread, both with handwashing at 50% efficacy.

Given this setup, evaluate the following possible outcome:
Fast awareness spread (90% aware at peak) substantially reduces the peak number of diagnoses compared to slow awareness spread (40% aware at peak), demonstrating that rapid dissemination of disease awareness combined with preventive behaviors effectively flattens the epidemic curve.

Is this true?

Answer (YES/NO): YES